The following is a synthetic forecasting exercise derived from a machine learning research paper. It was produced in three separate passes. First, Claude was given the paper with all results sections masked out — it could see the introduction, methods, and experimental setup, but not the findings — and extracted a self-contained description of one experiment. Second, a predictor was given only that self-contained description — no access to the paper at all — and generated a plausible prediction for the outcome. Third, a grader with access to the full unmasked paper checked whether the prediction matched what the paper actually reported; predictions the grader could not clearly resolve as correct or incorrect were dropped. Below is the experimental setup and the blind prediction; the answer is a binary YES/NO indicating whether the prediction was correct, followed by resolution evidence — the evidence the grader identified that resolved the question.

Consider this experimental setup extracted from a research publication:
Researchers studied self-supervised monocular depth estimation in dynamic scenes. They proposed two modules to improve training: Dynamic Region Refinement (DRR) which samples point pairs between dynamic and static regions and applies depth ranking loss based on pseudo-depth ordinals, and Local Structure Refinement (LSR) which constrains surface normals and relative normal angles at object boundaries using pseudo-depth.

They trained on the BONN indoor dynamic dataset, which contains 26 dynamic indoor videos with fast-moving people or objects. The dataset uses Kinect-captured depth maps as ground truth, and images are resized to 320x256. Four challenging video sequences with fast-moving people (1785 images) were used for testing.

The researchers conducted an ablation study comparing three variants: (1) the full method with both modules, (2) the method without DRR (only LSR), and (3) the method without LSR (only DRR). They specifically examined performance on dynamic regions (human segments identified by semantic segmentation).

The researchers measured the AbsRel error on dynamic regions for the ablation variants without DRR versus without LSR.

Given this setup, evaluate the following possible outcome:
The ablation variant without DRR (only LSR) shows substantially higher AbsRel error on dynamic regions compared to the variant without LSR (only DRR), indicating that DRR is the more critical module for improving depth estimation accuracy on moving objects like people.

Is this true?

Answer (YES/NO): NO